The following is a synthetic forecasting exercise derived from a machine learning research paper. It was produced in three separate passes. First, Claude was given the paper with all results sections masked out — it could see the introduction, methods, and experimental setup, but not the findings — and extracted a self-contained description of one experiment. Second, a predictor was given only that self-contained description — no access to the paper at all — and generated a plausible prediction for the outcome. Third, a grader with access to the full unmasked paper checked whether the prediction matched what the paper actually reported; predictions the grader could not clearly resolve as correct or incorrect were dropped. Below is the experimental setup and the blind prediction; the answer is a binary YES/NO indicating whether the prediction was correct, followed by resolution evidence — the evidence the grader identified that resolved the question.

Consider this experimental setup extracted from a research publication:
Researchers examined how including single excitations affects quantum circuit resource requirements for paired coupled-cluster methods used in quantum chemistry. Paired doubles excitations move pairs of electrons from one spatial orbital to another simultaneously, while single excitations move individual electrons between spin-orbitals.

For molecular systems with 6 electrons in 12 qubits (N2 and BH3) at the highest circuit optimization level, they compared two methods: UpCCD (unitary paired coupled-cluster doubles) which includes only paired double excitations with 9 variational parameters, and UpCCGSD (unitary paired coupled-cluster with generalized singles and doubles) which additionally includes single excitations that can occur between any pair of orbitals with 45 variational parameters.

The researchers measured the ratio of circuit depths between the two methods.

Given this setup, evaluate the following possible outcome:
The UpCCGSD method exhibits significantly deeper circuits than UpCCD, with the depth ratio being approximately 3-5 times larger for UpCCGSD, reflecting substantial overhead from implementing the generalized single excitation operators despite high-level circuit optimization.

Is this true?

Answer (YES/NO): NO